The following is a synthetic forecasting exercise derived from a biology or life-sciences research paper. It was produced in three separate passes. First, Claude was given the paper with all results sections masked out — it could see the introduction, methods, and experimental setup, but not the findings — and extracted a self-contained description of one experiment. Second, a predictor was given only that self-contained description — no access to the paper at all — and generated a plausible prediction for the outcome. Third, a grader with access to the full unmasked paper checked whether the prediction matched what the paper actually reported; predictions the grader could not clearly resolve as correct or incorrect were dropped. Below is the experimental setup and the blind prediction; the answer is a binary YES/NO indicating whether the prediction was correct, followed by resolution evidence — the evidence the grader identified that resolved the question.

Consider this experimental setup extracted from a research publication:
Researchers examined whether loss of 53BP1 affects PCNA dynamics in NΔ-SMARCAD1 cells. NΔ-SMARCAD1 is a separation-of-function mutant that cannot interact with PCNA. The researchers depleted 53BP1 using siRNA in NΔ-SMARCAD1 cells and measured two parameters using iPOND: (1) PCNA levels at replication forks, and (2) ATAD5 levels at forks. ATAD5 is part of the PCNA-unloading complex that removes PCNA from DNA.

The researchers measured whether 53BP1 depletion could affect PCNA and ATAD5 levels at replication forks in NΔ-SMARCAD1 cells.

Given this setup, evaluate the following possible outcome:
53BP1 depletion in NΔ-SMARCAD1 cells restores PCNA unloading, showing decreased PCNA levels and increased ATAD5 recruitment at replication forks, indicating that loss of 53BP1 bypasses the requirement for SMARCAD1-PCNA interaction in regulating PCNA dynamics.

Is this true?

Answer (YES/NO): NO